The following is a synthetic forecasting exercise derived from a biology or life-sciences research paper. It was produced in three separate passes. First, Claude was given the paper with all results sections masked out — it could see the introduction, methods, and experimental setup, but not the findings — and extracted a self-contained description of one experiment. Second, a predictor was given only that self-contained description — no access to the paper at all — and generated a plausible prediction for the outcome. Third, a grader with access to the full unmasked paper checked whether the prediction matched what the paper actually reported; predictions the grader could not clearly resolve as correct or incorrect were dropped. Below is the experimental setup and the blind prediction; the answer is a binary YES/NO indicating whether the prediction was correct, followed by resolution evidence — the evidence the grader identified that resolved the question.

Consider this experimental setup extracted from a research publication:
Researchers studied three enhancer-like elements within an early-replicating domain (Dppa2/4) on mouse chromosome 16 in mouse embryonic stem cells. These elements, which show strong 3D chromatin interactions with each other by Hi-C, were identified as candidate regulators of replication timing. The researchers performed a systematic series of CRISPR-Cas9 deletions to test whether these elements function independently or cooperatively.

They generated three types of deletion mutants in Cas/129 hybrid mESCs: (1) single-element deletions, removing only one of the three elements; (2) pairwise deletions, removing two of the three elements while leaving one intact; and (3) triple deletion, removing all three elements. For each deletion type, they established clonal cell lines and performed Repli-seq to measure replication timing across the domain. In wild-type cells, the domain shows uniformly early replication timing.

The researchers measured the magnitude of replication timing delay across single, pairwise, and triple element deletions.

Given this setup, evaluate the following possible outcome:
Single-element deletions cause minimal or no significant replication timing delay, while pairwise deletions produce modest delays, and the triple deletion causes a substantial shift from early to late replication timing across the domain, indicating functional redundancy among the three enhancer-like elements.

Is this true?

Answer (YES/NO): NO